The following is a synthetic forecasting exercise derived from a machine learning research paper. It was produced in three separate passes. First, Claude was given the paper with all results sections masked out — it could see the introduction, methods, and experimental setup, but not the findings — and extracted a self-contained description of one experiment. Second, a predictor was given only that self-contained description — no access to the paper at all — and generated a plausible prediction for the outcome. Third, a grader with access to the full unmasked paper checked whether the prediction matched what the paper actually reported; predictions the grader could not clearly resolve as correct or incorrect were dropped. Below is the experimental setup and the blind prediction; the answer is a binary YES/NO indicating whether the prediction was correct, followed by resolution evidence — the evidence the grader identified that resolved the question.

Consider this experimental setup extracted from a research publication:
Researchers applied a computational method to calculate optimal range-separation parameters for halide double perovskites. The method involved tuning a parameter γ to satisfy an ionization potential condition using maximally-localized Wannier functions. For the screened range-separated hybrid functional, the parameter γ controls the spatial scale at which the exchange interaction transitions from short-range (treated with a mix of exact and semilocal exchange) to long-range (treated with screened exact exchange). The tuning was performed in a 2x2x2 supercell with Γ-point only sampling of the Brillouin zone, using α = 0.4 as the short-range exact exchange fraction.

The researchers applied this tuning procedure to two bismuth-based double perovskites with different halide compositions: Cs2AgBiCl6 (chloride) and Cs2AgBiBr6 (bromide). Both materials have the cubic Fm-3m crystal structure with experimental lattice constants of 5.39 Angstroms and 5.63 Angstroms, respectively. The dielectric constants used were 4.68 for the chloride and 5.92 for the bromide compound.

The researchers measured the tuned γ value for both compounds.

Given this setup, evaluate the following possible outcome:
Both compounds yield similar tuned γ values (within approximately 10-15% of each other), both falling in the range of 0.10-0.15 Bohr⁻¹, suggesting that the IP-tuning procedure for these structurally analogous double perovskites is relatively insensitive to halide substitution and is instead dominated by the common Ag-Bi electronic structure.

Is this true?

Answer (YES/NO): YES